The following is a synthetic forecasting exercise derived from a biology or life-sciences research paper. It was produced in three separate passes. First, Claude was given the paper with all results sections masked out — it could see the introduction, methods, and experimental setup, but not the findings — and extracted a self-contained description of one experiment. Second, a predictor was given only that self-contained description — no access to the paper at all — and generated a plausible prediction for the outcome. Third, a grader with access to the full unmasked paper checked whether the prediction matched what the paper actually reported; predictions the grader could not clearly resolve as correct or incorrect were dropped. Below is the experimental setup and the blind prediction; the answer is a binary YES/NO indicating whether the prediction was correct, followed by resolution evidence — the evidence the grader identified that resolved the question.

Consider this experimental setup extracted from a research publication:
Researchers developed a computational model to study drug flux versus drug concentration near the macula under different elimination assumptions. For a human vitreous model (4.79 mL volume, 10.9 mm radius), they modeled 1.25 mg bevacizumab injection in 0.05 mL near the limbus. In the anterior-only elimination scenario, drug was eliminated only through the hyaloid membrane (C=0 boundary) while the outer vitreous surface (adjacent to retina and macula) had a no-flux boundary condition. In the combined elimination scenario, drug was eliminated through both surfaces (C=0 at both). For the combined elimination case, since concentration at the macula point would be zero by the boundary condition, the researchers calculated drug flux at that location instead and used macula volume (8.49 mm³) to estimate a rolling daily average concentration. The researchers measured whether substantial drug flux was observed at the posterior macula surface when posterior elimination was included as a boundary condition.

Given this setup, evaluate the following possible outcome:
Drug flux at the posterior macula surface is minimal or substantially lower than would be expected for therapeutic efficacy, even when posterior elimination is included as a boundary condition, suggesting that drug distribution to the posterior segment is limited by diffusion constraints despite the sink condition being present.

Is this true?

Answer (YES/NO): NO